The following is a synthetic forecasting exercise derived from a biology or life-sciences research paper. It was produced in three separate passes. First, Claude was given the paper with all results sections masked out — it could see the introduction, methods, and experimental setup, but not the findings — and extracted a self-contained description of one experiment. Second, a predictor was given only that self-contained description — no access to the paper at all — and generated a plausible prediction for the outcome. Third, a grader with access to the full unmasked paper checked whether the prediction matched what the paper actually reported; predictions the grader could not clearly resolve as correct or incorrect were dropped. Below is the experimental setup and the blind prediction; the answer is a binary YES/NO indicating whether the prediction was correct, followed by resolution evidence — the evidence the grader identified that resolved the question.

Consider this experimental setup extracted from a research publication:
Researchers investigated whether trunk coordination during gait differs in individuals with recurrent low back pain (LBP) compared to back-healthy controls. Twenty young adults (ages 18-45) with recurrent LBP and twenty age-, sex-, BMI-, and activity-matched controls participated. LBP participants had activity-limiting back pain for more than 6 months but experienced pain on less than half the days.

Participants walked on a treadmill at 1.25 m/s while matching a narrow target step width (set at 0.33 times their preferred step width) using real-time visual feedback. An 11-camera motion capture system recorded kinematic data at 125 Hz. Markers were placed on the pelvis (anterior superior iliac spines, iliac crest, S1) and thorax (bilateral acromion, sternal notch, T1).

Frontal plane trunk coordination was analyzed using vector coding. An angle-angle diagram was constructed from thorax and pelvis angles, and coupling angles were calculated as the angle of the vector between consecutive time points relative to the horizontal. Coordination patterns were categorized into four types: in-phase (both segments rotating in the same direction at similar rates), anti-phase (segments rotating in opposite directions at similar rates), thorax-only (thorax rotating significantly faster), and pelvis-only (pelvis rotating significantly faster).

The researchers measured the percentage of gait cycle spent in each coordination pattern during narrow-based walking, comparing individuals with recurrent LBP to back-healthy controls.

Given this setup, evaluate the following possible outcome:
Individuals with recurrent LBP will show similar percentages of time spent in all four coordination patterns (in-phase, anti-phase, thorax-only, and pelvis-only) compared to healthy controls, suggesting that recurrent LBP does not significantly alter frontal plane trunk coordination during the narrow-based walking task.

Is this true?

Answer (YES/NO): NO